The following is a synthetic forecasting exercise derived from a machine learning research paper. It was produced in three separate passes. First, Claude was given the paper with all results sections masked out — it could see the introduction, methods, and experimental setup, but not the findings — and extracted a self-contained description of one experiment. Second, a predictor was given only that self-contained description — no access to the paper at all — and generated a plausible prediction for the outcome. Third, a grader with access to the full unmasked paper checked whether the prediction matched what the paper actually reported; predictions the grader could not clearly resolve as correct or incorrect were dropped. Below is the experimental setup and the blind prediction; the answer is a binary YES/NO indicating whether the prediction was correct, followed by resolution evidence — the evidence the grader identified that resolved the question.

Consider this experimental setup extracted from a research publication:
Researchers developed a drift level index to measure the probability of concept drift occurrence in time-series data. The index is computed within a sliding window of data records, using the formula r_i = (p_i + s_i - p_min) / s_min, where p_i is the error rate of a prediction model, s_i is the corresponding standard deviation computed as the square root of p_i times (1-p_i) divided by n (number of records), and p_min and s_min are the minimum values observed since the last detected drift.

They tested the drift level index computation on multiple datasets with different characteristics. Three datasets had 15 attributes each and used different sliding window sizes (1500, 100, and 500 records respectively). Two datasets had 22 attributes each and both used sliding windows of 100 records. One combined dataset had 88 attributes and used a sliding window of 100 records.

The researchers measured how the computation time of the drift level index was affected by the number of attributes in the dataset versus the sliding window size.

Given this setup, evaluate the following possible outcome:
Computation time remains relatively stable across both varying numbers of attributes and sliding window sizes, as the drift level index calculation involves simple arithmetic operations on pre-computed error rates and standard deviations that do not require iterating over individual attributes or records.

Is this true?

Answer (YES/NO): NO